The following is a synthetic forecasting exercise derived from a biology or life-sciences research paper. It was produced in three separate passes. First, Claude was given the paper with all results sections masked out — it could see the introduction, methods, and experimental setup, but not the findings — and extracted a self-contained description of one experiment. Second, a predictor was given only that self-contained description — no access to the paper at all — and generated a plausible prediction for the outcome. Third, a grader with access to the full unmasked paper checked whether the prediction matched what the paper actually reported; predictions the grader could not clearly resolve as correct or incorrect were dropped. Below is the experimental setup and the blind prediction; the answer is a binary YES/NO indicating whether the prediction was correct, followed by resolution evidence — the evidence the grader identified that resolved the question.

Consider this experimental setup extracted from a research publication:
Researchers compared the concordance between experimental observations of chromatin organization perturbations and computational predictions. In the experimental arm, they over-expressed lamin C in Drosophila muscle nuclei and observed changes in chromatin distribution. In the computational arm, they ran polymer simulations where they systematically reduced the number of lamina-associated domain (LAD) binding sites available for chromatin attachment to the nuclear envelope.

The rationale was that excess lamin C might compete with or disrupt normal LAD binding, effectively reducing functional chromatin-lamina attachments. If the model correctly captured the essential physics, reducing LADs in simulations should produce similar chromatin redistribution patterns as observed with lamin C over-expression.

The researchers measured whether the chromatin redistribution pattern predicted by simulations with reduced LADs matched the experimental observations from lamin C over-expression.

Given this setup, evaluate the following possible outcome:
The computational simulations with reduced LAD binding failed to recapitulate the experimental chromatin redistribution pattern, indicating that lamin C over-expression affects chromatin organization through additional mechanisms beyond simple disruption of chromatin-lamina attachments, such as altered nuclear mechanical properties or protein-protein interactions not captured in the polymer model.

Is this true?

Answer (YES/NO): NO